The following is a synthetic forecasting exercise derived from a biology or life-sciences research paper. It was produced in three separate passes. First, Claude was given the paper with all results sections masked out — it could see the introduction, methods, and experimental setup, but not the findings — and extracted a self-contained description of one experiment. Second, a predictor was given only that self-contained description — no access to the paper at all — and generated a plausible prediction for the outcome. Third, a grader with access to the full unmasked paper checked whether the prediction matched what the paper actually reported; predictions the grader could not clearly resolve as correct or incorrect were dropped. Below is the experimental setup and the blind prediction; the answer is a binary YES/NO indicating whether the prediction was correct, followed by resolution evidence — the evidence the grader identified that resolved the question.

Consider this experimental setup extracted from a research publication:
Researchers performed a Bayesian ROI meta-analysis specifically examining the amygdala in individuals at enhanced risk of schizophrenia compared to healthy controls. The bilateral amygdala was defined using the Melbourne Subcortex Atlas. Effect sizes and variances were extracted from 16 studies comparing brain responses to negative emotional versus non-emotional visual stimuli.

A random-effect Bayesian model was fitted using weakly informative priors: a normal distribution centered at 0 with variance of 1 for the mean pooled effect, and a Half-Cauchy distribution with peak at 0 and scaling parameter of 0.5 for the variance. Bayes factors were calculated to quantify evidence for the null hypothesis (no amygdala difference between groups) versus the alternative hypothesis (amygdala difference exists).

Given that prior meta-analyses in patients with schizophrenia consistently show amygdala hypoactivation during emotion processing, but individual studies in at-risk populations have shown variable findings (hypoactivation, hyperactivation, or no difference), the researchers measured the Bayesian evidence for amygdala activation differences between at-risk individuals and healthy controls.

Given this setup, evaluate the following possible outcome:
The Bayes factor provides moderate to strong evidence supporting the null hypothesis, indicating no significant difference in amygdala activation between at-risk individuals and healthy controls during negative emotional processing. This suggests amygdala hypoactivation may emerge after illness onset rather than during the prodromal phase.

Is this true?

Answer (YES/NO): YES